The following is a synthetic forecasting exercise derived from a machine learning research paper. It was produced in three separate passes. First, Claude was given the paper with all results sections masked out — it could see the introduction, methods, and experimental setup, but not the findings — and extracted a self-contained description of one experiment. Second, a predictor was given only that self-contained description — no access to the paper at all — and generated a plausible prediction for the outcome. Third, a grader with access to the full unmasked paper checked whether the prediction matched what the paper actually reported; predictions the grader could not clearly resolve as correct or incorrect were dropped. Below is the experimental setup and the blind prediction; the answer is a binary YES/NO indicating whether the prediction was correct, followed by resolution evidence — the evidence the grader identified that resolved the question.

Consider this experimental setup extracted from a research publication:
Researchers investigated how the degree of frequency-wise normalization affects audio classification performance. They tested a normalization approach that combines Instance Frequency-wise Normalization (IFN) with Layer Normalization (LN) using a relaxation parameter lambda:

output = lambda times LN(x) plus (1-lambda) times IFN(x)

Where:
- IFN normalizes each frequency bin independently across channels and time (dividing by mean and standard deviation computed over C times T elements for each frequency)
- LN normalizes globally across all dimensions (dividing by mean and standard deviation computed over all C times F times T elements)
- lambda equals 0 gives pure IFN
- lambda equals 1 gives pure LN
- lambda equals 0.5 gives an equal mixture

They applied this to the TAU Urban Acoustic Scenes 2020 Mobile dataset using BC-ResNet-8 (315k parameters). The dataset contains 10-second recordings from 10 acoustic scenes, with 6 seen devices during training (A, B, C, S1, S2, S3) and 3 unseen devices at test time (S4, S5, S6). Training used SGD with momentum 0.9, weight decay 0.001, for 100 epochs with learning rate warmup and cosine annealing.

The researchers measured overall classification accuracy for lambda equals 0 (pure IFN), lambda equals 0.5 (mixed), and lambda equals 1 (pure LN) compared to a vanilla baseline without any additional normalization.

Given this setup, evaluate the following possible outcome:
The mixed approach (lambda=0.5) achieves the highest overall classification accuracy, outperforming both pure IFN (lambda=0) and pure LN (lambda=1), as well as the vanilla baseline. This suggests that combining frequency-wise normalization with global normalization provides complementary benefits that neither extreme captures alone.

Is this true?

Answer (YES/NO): YES